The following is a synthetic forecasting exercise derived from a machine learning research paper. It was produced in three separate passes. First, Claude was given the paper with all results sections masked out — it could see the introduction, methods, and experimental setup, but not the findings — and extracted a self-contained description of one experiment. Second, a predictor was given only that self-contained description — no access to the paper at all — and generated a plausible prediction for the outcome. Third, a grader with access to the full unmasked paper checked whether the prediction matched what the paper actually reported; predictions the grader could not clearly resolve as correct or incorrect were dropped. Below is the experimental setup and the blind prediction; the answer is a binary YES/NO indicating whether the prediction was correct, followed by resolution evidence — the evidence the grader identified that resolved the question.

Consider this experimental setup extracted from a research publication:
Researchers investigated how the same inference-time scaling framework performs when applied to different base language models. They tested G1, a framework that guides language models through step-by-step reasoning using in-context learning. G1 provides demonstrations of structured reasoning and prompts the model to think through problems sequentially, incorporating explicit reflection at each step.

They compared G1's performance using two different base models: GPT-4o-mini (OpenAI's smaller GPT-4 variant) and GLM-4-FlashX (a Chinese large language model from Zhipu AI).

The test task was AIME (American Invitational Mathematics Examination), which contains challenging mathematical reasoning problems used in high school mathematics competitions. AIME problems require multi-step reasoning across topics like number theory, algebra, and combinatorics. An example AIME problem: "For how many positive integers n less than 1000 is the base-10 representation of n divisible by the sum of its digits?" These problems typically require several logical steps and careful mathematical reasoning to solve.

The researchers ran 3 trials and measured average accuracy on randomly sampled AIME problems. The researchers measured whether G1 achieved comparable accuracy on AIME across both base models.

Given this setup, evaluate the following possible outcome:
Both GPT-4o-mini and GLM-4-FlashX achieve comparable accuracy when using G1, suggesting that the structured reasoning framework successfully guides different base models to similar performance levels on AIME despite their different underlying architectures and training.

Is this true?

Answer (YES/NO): NO